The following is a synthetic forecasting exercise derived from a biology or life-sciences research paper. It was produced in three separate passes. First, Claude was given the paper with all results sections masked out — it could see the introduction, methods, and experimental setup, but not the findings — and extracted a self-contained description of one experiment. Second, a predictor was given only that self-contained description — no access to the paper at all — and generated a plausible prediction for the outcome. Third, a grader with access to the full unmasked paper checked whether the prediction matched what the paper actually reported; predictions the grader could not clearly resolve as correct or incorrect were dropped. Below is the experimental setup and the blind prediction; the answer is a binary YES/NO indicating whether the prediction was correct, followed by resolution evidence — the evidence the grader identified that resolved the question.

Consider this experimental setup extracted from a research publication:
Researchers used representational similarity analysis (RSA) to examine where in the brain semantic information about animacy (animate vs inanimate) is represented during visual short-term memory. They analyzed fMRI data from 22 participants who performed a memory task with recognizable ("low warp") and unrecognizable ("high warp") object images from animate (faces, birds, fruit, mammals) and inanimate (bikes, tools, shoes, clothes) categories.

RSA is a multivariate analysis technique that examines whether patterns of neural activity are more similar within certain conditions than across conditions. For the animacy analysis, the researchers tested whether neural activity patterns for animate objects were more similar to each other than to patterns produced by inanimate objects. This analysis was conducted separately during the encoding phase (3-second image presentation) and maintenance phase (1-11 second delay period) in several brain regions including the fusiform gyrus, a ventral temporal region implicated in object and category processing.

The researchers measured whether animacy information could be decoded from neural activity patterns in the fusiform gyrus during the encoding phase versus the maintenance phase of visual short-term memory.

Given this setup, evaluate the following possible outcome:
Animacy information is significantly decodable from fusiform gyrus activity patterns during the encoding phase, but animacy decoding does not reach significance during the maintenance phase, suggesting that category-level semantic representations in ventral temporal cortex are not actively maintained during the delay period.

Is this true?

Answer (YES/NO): YES